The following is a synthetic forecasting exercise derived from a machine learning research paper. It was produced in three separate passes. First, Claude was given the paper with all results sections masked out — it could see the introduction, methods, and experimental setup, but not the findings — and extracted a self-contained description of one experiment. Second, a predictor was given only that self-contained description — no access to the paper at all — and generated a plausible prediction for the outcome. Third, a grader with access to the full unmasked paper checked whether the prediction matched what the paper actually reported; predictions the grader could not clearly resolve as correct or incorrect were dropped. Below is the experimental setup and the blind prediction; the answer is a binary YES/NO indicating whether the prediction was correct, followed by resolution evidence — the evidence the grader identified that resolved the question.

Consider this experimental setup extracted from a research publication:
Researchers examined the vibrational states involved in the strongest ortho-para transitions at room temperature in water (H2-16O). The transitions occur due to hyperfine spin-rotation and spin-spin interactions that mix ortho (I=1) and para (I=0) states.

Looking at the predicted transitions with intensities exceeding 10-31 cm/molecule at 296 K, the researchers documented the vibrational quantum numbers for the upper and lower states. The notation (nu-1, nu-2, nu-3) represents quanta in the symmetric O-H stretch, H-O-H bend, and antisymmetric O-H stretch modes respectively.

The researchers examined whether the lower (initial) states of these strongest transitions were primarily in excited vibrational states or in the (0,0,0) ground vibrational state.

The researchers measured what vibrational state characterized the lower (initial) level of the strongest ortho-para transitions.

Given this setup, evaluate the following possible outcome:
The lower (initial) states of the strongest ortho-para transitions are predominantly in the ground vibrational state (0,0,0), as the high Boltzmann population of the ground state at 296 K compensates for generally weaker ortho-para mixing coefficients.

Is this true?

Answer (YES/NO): YES